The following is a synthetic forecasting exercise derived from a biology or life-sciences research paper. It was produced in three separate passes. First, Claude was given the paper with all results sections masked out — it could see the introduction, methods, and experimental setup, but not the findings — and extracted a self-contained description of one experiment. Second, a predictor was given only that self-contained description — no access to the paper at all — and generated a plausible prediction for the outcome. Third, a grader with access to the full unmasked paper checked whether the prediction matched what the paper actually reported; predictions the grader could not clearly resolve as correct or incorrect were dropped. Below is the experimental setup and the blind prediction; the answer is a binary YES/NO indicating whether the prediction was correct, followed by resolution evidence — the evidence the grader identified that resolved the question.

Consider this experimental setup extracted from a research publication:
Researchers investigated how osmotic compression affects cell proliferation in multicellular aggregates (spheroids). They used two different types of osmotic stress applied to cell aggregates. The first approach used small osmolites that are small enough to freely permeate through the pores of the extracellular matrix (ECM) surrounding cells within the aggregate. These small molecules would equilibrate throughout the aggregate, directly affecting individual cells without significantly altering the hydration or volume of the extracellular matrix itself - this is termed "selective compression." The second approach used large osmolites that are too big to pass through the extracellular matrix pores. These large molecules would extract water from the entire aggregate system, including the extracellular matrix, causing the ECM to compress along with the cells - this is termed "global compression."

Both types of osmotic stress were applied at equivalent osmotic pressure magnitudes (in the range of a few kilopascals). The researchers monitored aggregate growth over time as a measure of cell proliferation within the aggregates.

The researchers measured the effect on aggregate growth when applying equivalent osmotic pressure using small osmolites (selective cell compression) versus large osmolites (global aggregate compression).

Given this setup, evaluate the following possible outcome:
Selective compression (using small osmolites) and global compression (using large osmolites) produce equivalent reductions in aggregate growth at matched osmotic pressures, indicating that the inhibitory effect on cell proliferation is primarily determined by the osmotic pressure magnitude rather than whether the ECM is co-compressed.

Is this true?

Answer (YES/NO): NO